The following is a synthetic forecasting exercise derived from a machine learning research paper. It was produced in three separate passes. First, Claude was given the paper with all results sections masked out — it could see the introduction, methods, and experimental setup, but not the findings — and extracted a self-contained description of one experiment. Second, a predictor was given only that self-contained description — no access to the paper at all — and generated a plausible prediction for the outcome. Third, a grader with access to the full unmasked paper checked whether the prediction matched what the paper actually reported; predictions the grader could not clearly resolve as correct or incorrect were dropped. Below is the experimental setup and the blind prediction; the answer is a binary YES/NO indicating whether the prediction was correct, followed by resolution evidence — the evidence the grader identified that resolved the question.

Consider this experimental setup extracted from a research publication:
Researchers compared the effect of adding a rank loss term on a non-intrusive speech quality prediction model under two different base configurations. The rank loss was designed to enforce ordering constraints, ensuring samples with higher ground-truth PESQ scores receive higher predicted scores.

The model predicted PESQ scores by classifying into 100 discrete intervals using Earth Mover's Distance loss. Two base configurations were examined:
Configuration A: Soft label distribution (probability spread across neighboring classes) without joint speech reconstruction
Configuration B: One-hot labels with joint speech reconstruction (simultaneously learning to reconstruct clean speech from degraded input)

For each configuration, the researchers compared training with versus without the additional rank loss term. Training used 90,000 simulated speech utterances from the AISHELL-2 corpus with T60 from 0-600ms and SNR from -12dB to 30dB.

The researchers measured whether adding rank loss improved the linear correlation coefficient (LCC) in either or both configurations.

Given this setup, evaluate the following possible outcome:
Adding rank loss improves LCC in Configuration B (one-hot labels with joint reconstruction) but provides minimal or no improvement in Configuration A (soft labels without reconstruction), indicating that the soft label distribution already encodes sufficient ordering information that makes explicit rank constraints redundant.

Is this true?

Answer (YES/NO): NO